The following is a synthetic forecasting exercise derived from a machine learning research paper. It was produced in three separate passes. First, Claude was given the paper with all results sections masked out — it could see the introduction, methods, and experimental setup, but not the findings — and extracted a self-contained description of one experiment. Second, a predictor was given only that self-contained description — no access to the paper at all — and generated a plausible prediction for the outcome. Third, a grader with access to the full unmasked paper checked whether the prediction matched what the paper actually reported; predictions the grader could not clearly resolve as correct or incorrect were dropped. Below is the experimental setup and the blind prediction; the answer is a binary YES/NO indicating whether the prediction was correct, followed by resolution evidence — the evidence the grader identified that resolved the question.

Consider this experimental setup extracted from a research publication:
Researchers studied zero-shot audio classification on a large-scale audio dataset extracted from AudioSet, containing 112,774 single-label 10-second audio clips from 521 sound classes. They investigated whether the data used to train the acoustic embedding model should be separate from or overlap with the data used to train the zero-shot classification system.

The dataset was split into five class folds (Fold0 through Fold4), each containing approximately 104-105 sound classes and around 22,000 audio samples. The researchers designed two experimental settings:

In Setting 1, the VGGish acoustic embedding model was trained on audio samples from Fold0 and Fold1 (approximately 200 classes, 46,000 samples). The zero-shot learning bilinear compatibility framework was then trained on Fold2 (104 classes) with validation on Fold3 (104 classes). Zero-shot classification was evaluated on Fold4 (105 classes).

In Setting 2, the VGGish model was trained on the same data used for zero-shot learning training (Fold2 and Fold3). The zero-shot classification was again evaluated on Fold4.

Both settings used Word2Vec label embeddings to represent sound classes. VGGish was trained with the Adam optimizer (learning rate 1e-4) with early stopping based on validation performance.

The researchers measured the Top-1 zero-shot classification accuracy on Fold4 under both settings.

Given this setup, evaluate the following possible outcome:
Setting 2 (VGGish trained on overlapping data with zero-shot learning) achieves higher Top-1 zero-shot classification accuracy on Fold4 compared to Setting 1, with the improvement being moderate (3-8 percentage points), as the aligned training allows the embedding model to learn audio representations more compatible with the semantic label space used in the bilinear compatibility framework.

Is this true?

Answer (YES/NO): NO